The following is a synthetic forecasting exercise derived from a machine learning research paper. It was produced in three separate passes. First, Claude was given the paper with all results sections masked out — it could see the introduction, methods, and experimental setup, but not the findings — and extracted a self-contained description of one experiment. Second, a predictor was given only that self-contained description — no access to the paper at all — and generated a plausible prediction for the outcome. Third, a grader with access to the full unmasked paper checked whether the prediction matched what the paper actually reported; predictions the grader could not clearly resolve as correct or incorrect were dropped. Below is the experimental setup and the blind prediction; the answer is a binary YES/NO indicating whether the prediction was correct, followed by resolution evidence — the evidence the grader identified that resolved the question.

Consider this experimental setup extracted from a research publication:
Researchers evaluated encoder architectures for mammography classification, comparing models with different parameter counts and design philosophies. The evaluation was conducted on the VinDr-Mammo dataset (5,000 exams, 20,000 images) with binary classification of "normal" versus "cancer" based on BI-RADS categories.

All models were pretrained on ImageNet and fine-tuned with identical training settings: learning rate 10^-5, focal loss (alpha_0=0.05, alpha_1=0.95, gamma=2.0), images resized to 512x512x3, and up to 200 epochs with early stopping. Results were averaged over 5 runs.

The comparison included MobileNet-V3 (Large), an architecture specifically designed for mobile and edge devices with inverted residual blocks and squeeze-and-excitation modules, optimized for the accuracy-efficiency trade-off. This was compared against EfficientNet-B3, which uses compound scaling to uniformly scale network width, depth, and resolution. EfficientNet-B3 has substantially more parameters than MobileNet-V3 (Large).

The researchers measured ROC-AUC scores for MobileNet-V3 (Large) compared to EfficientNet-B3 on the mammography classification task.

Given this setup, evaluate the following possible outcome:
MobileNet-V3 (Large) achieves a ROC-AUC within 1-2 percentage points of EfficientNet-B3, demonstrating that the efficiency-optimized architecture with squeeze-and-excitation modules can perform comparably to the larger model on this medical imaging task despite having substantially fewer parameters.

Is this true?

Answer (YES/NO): NO